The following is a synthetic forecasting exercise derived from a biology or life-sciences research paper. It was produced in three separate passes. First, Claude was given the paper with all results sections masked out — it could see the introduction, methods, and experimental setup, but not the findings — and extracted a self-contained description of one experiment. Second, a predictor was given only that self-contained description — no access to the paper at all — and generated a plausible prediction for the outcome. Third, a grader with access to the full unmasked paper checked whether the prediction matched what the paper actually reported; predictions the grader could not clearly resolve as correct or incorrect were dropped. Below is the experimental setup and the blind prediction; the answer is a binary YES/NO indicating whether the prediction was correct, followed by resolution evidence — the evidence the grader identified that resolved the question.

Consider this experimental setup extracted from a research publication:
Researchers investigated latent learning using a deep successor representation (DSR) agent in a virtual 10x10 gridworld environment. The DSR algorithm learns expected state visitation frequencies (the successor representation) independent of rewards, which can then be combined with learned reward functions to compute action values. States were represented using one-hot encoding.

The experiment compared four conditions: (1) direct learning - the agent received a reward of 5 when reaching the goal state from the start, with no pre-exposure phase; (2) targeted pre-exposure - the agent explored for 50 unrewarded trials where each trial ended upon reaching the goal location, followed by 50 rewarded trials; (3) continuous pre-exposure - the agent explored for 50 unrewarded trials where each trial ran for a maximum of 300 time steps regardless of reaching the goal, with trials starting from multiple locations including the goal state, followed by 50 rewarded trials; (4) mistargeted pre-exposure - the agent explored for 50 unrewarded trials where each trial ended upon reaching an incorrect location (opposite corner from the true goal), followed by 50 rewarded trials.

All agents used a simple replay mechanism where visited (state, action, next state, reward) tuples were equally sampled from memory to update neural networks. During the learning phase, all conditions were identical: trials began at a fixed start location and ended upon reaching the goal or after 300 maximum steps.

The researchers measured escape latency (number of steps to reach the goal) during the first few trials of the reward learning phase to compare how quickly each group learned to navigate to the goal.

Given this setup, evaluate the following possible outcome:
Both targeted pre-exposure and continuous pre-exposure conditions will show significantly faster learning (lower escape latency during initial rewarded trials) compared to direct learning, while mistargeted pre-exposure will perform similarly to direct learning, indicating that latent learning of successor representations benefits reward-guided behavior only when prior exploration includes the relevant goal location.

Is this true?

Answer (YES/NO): NO